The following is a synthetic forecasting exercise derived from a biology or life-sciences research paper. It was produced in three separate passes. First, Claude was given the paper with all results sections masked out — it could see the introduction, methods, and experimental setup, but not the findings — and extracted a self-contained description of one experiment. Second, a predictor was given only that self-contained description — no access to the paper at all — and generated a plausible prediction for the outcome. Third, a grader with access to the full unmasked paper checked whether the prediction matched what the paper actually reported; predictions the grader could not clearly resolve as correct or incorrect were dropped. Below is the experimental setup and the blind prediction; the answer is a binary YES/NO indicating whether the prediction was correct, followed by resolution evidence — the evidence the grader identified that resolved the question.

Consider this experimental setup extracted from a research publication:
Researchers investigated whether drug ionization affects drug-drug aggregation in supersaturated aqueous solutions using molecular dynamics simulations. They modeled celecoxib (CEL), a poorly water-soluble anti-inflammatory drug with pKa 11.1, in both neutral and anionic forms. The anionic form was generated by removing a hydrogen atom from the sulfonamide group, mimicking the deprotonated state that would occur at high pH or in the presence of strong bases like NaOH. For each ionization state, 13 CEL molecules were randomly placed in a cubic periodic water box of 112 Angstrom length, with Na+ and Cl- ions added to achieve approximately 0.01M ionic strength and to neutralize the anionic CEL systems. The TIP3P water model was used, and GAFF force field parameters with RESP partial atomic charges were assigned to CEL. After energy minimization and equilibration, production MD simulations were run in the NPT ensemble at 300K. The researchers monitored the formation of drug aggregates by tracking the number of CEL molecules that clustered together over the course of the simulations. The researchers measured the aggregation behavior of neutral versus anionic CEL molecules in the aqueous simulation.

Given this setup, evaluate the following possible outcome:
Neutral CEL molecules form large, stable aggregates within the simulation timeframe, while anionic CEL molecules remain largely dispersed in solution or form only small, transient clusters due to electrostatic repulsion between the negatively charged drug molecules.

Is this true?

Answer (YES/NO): YES